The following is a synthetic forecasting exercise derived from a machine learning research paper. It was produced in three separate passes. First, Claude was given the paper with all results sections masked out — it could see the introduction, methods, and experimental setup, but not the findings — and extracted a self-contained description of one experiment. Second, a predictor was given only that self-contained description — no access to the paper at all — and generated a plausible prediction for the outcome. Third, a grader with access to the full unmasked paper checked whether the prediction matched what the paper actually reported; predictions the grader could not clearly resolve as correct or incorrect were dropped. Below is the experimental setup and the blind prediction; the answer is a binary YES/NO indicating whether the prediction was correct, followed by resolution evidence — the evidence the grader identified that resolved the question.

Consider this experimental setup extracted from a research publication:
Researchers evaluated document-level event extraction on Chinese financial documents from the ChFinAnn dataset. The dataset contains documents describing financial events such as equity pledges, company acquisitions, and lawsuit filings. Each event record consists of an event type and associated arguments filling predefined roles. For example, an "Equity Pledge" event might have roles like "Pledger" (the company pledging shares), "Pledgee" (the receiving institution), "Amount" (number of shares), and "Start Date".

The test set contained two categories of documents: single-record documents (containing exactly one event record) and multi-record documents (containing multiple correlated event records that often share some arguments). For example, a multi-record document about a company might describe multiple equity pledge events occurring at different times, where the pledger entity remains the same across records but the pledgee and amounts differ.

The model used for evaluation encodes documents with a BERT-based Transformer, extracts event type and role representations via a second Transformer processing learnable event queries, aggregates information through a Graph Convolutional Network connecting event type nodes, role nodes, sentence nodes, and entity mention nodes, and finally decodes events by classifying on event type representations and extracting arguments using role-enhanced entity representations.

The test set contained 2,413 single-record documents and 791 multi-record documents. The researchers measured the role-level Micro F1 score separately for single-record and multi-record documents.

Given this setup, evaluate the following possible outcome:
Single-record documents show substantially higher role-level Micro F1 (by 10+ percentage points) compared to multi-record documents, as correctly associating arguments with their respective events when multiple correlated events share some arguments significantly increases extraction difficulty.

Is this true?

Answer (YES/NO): YES